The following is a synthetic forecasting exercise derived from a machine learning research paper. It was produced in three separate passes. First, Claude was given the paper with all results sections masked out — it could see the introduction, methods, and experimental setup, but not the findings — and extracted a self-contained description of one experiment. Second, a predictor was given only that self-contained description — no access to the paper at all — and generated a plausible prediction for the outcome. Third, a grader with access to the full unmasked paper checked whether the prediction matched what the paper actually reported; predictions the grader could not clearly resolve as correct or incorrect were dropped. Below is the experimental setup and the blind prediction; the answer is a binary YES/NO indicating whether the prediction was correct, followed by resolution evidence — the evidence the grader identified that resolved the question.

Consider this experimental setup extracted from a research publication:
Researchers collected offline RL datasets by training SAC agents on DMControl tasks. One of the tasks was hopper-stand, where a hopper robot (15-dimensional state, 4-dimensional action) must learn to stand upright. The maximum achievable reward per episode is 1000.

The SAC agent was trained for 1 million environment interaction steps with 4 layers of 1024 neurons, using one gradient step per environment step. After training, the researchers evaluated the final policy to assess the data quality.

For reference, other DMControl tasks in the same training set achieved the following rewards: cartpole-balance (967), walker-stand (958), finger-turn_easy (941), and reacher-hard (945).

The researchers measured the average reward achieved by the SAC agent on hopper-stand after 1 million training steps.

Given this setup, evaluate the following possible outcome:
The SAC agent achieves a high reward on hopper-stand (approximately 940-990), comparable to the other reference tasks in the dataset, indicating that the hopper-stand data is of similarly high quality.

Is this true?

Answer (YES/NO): NO